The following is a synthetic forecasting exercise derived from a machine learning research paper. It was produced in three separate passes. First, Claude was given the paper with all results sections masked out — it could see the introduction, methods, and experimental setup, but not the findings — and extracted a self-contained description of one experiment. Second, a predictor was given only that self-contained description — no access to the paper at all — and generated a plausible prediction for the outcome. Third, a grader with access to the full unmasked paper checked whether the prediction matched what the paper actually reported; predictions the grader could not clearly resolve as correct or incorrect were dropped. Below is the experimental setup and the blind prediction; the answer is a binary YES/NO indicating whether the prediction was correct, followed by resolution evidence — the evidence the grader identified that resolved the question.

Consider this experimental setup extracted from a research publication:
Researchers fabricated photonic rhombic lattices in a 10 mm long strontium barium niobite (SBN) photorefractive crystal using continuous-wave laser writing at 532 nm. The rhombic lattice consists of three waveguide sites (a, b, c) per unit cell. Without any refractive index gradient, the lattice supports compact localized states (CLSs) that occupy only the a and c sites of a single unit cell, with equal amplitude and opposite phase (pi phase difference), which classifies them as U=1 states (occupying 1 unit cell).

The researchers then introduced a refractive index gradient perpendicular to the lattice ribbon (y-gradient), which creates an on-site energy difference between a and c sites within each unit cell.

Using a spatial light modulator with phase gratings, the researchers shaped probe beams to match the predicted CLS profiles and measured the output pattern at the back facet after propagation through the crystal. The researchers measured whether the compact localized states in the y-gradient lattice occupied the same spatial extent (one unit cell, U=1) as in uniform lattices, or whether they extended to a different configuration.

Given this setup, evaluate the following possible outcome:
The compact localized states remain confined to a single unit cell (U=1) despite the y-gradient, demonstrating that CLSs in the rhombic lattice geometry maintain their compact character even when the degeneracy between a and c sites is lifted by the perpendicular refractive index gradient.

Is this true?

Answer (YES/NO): NO